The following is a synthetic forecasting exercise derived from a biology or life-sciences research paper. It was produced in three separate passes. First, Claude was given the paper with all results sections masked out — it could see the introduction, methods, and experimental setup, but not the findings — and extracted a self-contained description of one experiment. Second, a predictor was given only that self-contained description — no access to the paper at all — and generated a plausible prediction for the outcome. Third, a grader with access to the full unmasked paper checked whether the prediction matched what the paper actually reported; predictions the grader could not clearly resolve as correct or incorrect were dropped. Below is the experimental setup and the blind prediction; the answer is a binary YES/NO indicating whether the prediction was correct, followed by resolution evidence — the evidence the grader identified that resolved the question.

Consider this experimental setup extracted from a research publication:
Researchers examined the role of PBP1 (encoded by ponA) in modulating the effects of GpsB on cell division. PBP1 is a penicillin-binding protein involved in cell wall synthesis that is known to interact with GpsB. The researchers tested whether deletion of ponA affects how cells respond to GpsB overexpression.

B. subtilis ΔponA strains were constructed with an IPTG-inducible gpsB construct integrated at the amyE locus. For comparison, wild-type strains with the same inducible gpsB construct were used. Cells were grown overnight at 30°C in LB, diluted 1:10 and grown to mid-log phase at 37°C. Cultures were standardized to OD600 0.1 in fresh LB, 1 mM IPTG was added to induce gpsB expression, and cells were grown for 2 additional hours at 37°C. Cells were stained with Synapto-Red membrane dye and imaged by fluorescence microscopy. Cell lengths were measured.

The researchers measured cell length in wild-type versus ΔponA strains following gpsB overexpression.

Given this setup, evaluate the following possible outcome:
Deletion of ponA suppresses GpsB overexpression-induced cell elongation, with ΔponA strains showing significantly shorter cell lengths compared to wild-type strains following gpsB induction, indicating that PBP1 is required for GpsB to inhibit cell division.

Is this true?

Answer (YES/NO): NO